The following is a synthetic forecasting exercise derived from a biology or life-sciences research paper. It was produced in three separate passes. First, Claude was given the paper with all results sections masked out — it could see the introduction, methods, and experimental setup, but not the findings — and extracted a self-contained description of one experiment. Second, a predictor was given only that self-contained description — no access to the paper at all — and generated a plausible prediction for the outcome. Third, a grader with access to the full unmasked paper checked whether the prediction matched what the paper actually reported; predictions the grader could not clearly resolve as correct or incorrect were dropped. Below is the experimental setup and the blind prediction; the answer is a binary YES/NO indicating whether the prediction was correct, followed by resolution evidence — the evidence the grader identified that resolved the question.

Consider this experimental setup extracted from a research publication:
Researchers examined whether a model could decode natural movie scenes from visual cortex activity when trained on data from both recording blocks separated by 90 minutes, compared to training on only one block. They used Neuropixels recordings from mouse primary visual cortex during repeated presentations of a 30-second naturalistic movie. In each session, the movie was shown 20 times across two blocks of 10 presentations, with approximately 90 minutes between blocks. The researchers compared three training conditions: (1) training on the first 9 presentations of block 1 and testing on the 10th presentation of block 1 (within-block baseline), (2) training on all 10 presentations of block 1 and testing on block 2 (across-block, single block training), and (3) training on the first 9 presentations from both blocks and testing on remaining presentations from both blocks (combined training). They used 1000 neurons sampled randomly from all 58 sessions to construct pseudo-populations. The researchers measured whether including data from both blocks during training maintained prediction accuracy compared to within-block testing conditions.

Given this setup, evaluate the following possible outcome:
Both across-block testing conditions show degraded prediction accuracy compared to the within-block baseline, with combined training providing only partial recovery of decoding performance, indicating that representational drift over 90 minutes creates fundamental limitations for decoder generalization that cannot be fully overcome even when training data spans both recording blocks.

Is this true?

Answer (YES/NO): NO